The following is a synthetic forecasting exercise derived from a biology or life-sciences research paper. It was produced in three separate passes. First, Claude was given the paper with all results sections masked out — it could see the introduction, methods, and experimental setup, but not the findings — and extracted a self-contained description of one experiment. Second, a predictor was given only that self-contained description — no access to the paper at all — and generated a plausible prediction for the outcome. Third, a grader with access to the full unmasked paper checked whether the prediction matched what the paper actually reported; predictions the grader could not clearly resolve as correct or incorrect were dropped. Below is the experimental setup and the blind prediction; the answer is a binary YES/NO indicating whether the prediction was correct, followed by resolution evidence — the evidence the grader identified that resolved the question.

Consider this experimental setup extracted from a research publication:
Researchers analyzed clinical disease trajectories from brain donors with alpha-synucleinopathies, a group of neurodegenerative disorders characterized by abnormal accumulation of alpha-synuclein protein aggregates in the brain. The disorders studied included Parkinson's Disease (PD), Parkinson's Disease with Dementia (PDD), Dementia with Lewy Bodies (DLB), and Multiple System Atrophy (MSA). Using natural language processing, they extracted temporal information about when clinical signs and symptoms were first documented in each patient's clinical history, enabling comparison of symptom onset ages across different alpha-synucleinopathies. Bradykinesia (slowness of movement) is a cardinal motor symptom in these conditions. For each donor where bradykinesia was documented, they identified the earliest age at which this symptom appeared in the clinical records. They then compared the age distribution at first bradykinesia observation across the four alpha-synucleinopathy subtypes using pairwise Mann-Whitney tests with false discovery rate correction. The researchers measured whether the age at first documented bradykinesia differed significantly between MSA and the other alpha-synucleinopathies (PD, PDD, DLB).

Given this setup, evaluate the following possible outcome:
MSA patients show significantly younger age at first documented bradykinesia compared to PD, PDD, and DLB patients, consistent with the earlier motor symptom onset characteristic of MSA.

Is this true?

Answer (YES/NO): YES